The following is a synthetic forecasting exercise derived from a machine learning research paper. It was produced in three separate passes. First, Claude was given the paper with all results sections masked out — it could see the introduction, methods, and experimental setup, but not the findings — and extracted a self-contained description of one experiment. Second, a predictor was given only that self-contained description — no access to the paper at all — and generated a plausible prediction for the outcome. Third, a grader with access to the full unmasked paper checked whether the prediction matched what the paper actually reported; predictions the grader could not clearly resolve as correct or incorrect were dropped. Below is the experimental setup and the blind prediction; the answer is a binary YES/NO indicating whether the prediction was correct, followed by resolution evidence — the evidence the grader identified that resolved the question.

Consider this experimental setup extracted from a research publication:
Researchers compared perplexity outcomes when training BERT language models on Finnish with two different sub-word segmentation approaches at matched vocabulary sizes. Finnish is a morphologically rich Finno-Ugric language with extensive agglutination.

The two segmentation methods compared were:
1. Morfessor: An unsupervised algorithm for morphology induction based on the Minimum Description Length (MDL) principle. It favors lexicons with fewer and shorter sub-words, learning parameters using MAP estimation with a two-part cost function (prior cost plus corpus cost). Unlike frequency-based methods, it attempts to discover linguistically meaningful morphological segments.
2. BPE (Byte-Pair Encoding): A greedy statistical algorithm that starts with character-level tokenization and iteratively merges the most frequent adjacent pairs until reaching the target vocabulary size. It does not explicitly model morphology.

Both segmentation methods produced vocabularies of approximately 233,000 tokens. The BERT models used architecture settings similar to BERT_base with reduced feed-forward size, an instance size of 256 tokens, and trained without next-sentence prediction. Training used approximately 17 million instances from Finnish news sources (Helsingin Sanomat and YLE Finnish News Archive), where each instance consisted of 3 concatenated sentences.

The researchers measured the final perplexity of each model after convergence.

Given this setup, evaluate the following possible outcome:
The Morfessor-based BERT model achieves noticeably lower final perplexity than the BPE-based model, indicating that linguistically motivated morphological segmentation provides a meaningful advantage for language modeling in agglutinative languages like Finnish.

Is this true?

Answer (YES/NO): NO